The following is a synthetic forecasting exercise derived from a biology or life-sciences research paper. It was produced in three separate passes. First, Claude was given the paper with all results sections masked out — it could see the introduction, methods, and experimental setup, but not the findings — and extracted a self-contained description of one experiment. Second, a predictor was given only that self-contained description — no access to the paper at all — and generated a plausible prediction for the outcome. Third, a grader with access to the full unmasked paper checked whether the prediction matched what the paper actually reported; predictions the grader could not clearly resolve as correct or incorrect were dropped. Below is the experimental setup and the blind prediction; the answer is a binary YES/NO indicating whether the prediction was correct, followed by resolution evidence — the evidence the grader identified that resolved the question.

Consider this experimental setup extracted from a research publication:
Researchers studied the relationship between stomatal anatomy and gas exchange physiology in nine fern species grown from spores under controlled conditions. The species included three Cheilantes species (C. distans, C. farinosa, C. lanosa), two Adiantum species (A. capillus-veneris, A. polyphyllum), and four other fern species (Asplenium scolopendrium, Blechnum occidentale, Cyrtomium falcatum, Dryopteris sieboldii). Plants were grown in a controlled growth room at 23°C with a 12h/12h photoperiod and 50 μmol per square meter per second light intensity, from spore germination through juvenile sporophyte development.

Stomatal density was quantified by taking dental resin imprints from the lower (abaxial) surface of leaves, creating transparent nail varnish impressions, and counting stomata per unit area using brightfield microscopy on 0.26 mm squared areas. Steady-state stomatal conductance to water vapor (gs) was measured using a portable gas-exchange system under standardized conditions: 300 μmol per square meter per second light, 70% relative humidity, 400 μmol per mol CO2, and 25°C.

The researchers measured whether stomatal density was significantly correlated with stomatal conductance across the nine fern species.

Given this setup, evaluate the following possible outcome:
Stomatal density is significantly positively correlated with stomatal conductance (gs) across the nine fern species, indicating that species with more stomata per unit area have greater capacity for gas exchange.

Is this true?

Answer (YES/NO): NO